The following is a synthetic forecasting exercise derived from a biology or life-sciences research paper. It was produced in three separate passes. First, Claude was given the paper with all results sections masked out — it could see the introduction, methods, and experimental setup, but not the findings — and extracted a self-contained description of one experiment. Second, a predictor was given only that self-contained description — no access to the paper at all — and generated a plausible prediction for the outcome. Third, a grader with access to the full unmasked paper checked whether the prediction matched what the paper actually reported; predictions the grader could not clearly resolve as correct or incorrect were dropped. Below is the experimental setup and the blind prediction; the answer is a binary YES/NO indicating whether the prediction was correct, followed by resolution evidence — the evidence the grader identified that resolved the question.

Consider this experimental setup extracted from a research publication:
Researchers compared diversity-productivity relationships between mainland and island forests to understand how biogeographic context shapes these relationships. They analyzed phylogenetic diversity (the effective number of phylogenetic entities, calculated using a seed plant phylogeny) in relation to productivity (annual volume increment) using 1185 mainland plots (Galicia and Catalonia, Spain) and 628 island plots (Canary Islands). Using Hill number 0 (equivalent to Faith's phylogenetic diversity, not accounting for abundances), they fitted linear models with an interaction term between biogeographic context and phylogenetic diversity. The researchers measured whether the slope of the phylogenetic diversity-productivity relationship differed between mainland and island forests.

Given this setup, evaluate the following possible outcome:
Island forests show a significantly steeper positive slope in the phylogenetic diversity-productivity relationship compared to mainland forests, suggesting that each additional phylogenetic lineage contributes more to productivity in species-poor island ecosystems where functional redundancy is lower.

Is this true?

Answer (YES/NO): NO